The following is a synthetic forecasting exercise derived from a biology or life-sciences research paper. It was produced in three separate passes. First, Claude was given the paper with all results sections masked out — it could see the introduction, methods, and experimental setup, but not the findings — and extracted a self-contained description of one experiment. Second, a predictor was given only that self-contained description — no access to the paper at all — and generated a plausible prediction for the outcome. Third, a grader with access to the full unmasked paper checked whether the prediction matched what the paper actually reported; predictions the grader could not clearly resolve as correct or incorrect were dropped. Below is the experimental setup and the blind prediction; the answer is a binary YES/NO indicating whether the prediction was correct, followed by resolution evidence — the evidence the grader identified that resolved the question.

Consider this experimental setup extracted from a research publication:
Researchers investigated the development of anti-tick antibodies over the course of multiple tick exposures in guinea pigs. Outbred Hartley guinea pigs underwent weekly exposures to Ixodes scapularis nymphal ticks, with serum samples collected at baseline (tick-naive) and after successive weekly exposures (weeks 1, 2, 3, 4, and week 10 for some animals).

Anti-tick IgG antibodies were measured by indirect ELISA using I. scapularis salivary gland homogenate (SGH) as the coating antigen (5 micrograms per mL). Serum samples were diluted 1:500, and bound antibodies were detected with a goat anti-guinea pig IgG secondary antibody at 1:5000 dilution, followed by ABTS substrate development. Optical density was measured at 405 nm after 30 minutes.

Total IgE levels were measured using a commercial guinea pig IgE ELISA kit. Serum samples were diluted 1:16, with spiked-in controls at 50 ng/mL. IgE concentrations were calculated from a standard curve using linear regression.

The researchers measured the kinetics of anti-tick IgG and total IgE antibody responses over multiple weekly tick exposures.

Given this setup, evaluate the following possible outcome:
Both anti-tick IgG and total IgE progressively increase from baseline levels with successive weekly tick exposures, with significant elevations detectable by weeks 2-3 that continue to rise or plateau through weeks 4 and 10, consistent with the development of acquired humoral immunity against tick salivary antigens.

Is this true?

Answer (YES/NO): NO